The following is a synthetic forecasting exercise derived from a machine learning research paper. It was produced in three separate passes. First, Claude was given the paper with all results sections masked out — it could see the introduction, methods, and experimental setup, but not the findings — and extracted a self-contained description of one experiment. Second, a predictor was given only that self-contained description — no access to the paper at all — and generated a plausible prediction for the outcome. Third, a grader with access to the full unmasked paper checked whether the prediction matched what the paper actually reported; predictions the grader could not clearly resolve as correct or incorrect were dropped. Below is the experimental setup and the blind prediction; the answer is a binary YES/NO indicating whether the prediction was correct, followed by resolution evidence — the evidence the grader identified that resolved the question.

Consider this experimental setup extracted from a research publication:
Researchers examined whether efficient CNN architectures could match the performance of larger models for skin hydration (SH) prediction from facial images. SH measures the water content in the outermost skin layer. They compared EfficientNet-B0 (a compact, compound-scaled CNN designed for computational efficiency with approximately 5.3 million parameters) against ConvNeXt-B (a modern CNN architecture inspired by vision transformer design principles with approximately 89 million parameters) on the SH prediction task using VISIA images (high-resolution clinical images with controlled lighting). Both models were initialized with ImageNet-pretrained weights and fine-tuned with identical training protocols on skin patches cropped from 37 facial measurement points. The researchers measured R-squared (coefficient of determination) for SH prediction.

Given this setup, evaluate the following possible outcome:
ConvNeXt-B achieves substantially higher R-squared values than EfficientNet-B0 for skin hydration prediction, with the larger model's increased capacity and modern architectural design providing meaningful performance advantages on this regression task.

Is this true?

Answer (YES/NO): YES